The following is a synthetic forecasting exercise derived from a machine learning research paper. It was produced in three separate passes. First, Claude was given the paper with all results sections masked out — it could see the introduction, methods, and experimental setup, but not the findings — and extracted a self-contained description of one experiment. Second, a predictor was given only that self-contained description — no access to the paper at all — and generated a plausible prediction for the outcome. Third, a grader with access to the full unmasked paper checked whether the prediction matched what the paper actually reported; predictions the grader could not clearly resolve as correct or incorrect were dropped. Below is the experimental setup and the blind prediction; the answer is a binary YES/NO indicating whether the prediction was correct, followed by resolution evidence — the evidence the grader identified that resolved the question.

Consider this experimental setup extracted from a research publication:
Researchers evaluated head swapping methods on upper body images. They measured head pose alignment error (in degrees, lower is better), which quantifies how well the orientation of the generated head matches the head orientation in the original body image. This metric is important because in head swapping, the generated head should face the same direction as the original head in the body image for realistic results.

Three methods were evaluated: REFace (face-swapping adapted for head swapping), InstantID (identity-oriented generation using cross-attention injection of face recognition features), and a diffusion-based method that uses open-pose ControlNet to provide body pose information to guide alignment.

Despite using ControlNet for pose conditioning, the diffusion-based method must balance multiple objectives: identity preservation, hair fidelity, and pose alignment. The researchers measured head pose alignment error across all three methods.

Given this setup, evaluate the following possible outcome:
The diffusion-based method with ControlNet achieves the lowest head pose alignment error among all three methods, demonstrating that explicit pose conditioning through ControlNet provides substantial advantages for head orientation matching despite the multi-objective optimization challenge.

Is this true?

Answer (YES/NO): NO